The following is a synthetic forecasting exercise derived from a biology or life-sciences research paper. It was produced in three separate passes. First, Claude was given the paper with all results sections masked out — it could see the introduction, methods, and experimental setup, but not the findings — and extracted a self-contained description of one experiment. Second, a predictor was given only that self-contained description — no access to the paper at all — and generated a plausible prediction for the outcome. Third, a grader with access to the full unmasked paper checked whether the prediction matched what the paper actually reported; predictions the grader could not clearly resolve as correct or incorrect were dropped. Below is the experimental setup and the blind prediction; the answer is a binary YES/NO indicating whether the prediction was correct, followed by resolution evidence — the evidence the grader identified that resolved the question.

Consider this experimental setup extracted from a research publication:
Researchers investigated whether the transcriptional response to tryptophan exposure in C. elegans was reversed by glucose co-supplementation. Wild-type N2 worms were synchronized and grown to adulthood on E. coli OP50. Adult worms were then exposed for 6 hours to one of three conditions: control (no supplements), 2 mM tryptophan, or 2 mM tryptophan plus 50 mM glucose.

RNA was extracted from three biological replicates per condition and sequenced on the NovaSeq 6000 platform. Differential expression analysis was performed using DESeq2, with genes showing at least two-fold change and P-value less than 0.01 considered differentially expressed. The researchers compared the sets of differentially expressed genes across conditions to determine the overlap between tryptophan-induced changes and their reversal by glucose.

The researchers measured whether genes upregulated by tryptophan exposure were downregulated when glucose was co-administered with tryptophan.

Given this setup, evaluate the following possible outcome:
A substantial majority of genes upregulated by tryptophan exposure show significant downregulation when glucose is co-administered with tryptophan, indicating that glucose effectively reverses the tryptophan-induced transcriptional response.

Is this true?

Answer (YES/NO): YES